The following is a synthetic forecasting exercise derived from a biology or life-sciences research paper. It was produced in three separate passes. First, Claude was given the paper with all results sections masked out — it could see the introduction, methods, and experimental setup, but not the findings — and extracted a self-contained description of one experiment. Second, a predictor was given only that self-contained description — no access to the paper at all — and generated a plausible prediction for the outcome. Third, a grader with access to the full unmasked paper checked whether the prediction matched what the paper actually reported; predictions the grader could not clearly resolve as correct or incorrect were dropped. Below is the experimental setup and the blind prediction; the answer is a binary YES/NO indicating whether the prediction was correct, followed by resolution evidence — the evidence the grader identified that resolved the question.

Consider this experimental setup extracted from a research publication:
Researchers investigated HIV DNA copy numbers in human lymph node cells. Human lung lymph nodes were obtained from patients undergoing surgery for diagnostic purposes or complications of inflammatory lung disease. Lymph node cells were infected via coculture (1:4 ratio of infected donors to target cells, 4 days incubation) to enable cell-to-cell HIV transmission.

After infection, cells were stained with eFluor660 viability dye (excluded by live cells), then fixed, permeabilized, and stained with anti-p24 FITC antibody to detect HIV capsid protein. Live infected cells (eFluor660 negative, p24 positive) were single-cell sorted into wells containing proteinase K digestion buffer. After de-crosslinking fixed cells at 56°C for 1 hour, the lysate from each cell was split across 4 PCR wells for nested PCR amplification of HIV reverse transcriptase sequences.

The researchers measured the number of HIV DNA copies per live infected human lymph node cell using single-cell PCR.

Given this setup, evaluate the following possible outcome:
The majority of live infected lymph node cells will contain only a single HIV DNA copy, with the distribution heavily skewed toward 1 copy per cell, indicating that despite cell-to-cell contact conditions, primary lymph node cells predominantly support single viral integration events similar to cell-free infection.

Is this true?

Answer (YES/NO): NO